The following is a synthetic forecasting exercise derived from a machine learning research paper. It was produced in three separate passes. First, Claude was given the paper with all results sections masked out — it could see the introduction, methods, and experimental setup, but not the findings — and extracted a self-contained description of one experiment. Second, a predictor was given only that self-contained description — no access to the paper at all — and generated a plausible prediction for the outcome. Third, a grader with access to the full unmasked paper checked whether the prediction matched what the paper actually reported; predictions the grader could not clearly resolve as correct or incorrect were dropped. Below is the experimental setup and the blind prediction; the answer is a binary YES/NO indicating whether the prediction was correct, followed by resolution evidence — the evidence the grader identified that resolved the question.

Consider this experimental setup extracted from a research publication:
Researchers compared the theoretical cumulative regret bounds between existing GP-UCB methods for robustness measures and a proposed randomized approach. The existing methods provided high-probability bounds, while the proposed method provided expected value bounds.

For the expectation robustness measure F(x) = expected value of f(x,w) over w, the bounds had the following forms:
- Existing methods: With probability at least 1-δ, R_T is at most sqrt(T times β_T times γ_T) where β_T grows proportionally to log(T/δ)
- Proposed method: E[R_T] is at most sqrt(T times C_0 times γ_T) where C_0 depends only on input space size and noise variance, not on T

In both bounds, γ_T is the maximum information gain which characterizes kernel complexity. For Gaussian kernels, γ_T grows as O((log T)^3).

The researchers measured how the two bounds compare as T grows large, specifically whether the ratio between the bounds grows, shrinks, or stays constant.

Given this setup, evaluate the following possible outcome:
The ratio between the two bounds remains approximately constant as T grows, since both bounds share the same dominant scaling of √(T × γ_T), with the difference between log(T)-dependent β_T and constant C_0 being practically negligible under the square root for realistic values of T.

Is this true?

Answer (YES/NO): NO